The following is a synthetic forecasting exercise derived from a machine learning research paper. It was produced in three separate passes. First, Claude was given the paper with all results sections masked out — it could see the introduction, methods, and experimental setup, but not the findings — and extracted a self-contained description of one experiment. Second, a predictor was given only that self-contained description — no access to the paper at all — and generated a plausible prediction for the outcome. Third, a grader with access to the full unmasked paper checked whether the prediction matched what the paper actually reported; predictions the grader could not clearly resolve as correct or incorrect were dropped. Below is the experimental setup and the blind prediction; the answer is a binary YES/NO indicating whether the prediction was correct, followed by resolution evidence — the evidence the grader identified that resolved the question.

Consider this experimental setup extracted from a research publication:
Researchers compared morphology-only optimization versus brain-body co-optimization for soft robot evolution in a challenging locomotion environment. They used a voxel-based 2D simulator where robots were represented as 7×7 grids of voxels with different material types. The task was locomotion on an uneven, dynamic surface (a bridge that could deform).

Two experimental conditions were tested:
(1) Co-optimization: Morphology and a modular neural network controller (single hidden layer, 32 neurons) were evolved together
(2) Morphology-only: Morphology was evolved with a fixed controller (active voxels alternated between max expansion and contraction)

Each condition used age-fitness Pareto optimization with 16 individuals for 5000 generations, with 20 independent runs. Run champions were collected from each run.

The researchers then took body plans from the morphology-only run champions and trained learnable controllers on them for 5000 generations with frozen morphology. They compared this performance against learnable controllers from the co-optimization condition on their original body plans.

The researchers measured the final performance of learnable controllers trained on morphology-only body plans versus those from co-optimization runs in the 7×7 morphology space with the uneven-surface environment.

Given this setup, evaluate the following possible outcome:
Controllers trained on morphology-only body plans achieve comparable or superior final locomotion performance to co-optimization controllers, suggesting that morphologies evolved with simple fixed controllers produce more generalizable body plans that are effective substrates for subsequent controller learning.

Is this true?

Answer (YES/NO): YES